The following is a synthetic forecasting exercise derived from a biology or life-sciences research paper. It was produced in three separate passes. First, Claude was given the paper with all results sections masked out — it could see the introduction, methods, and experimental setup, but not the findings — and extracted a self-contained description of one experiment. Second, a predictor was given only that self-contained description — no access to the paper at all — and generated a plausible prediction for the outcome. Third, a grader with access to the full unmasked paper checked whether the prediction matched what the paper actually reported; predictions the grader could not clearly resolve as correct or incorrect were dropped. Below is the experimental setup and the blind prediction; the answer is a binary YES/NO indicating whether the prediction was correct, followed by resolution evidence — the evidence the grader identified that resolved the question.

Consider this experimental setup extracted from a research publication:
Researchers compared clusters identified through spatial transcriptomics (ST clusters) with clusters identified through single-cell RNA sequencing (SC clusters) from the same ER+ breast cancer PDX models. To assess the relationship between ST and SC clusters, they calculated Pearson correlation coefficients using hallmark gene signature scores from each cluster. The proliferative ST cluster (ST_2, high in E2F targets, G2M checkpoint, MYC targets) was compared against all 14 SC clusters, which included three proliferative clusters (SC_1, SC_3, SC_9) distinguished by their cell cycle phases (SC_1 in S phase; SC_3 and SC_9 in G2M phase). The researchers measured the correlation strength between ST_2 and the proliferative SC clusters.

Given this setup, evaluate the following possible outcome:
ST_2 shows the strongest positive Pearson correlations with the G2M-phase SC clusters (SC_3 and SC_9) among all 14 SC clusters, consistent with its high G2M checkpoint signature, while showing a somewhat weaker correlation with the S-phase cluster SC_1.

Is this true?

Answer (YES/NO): NO